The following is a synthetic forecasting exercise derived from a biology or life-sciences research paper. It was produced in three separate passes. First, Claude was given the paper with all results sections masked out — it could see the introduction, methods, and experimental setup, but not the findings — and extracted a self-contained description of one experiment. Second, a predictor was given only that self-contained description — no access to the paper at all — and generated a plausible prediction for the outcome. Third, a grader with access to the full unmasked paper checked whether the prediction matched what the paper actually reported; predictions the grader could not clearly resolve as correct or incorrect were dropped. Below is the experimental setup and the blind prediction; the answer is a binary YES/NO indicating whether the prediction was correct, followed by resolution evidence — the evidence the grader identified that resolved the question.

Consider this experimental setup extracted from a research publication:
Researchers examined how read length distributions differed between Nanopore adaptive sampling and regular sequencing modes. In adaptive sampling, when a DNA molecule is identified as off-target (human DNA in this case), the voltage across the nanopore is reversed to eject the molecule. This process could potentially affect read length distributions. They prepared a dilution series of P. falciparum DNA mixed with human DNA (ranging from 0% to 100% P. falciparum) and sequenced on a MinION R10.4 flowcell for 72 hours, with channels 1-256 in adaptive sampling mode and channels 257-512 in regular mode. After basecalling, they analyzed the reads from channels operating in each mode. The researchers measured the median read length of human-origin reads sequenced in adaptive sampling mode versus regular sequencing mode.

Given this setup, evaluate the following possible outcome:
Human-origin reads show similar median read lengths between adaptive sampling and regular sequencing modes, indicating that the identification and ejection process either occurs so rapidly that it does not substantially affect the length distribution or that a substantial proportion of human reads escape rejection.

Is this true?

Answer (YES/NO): NO